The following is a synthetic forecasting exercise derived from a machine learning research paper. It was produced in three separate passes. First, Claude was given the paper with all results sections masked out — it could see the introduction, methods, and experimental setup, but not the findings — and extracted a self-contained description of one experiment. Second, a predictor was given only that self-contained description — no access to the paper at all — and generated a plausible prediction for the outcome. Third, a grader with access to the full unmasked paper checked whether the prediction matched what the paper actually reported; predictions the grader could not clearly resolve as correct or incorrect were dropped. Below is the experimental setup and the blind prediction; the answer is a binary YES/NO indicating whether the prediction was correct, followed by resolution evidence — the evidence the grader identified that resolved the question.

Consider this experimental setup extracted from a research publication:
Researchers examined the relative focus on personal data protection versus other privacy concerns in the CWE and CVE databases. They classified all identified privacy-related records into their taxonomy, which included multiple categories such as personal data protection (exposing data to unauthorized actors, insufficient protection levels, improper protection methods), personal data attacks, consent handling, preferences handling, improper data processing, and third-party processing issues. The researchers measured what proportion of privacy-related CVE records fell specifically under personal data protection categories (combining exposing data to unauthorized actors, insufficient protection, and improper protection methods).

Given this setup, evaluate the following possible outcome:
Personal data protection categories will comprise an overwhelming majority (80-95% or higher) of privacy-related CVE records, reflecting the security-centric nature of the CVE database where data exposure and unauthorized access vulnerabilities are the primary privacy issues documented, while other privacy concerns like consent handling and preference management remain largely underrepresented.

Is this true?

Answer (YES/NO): NO